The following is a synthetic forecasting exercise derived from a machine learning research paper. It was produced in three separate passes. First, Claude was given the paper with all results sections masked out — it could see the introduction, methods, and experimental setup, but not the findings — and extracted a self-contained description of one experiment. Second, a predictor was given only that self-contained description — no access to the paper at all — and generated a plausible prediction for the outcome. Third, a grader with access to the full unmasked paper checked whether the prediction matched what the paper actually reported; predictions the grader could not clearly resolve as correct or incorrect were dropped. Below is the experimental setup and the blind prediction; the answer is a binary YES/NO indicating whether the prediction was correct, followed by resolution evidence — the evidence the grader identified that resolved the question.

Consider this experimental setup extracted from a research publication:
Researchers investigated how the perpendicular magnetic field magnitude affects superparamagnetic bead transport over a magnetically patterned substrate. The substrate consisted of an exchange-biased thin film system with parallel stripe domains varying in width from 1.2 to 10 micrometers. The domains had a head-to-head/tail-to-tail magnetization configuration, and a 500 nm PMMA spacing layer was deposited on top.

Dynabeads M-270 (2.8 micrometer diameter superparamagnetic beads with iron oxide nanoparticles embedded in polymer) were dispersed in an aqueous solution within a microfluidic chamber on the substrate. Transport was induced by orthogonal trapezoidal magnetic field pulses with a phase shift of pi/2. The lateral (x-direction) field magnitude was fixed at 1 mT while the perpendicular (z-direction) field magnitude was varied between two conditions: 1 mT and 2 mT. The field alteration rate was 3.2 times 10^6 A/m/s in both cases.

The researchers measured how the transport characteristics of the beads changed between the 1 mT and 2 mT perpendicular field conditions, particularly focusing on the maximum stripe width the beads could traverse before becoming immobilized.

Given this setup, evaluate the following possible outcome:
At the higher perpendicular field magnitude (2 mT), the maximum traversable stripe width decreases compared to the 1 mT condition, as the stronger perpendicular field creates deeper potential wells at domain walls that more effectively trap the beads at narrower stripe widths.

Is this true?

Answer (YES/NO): NO